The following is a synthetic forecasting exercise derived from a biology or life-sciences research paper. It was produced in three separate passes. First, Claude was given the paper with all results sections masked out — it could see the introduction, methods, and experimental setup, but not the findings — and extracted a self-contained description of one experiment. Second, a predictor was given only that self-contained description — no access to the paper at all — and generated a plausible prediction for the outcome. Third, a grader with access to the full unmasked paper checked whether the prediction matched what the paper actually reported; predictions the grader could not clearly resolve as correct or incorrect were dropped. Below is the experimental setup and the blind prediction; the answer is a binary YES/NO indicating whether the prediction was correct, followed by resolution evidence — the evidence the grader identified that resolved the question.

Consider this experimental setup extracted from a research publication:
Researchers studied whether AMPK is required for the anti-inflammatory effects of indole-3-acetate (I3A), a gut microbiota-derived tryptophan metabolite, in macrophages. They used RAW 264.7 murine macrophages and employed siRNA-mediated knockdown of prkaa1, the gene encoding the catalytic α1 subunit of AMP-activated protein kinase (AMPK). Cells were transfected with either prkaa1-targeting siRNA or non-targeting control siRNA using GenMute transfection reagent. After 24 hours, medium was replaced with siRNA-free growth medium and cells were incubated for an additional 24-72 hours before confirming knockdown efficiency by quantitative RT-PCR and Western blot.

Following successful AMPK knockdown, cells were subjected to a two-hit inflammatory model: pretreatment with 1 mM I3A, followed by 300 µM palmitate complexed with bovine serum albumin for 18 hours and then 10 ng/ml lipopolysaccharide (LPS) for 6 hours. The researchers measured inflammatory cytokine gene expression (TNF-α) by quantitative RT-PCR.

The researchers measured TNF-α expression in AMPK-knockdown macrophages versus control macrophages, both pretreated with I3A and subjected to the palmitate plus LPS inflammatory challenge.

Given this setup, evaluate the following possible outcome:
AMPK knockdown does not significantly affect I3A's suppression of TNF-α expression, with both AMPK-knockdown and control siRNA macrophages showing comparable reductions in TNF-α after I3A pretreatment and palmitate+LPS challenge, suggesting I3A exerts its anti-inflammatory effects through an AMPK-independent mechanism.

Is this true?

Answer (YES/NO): NO